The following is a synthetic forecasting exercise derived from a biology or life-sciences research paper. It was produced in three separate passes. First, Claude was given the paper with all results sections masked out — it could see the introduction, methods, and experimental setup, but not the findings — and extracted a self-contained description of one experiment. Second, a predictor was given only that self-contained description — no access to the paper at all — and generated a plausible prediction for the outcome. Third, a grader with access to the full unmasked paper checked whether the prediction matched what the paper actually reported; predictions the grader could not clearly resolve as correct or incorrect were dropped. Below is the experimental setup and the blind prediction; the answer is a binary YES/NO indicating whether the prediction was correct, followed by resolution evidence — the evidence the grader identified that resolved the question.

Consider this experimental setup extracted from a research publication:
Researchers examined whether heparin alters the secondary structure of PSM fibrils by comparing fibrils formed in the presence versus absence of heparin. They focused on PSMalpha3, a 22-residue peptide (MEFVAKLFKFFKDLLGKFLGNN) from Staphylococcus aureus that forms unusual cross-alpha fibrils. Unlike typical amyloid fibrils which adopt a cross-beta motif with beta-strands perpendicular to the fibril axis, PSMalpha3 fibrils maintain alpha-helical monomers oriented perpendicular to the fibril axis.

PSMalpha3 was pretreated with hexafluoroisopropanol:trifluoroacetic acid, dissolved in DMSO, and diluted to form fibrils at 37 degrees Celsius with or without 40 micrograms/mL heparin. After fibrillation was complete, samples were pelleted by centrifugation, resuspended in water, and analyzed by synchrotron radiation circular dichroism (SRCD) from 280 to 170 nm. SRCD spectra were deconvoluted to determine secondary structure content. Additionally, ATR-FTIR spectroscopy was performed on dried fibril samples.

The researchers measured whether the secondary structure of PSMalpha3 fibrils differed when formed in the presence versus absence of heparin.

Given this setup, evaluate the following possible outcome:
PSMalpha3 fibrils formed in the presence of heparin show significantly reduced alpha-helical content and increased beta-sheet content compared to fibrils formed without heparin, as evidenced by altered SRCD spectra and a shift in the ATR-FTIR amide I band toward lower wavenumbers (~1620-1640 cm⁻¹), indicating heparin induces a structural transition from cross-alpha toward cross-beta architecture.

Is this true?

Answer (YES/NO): NO